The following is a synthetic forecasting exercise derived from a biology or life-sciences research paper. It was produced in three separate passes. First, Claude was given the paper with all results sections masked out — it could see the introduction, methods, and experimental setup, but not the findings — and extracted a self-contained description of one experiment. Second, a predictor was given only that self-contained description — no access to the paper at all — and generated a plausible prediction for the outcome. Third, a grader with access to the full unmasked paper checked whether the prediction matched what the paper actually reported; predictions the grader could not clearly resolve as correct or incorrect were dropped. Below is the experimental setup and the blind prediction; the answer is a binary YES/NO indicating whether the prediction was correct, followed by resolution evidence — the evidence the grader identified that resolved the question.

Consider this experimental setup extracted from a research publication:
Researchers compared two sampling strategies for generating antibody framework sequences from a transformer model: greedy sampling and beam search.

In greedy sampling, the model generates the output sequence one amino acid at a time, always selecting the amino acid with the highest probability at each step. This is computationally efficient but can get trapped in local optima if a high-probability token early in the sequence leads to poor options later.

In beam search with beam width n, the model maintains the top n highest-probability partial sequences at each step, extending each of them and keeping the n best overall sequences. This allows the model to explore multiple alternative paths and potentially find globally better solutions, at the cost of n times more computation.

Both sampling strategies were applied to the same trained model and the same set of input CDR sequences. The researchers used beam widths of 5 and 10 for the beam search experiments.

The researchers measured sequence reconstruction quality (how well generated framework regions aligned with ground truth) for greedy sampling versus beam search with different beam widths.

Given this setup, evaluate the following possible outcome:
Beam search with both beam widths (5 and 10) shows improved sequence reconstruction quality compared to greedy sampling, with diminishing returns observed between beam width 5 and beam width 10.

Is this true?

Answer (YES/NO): NO